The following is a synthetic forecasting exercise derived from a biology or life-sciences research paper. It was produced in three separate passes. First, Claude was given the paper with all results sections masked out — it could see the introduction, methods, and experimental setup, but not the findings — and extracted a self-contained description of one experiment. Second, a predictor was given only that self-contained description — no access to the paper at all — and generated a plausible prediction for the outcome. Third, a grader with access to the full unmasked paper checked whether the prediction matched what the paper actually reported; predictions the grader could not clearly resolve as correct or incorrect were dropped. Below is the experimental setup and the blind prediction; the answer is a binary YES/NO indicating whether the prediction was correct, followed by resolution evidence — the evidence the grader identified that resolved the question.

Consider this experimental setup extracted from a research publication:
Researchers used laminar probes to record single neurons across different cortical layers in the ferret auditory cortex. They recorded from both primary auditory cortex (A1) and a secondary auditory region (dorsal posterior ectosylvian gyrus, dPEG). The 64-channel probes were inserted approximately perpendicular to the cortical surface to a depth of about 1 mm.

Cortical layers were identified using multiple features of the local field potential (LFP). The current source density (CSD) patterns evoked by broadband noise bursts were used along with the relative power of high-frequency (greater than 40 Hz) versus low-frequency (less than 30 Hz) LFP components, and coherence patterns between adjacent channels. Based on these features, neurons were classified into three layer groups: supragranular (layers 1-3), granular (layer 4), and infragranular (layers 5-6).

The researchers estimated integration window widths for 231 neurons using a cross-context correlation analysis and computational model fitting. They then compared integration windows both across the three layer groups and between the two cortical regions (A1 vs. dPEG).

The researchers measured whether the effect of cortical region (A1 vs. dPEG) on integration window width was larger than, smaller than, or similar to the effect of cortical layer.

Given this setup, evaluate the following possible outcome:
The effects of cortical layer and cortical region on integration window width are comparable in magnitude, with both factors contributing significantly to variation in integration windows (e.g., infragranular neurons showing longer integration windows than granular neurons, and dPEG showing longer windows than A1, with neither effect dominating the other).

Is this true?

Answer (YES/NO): NO